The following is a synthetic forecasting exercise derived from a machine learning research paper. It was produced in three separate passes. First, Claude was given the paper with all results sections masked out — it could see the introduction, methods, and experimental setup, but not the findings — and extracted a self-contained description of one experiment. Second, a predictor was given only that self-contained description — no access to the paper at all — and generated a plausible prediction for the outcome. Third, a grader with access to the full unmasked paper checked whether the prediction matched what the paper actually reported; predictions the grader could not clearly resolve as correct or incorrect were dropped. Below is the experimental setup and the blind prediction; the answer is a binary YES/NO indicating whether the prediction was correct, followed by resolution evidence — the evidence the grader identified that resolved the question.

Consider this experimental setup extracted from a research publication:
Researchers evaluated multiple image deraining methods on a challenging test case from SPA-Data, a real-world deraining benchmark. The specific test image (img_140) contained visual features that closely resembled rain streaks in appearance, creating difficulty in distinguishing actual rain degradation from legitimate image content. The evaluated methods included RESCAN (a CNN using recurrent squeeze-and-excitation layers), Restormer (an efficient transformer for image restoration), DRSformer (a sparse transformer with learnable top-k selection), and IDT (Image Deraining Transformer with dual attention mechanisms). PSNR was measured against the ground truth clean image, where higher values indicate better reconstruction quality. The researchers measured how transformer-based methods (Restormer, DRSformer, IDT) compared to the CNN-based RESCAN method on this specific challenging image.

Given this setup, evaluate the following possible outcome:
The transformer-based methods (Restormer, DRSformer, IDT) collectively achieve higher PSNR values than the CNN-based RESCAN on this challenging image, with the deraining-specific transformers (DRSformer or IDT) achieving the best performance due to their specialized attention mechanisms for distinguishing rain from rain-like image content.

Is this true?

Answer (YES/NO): NO